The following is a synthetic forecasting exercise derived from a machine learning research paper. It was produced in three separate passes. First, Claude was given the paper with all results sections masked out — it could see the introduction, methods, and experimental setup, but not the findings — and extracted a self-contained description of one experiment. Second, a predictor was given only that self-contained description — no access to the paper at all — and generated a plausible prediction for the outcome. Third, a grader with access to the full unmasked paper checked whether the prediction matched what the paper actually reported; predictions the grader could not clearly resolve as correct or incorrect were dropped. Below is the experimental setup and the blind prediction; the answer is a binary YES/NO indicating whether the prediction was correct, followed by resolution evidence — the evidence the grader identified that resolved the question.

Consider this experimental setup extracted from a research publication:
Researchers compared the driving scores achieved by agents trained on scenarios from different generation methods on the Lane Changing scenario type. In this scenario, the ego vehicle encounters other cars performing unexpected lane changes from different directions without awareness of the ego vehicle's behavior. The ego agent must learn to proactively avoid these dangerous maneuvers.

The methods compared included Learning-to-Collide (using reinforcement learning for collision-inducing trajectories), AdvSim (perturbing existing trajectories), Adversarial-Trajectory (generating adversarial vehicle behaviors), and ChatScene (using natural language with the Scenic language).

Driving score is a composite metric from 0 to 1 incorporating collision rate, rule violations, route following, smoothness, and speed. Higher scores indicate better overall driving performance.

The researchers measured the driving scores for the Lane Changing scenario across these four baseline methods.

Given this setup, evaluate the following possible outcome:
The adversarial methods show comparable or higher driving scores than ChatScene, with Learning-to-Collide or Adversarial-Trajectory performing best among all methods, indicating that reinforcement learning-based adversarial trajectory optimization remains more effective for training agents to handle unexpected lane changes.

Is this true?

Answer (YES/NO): NO